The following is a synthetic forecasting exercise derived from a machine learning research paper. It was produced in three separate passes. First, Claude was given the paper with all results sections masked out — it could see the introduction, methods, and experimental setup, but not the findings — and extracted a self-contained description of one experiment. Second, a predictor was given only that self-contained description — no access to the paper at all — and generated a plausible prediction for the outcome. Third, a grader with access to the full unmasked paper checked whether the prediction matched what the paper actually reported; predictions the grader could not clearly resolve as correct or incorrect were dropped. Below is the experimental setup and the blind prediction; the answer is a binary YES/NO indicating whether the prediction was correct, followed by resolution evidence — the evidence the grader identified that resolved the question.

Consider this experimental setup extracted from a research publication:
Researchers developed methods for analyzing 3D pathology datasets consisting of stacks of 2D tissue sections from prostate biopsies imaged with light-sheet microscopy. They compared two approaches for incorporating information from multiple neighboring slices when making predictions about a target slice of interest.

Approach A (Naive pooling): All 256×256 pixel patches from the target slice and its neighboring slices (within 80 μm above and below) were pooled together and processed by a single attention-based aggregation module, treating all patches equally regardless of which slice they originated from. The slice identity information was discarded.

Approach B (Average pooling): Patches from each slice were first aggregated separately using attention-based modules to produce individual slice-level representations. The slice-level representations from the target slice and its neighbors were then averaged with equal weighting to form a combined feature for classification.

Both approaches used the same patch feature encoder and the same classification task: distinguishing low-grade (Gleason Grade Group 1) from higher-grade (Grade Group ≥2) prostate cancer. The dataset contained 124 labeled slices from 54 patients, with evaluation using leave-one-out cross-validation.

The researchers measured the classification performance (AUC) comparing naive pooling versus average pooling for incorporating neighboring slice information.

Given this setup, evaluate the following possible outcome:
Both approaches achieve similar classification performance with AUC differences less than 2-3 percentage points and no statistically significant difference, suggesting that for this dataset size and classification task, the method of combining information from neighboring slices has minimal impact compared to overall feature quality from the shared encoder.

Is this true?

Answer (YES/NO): NO